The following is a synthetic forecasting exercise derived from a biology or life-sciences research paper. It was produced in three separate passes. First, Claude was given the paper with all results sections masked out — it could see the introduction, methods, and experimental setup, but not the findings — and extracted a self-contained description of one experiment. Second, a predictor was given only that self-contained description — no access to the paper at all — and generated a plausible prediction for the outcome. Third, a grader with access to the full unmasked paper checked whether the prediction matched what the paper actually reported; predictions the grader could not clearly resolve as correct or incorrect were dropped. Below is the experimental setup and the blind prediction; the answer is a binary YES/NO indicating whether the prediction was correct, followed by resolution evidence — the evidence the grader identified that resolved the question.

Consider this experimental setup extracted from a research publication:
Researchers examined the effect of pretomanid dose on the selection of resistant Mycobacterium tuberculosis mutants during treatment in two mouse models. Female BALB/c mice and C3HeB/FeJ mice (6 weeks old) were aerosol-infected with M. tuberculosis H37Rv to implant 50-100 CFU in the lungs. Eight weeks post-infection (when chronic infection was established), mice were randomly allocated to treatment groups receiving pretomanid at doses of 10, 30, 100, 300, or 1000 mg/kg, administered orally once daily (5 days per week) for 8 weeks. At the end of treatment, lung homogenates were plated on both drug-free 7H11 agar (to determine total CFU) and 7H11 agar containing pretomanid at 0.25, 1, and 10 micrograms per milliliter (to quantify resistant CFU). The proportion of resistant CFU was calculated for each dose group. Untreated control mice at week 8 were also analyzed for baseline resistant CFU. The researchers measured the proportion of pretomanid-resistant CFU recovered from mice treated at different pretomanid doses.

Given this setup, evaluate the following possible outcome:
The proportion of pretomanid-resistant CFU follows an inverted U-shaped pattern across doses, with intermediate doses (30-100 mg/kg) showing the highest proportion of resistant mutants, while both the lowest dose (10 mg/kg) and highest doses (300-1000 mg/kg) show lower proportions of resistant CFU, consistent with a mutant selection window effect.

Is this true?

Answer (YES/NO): NO